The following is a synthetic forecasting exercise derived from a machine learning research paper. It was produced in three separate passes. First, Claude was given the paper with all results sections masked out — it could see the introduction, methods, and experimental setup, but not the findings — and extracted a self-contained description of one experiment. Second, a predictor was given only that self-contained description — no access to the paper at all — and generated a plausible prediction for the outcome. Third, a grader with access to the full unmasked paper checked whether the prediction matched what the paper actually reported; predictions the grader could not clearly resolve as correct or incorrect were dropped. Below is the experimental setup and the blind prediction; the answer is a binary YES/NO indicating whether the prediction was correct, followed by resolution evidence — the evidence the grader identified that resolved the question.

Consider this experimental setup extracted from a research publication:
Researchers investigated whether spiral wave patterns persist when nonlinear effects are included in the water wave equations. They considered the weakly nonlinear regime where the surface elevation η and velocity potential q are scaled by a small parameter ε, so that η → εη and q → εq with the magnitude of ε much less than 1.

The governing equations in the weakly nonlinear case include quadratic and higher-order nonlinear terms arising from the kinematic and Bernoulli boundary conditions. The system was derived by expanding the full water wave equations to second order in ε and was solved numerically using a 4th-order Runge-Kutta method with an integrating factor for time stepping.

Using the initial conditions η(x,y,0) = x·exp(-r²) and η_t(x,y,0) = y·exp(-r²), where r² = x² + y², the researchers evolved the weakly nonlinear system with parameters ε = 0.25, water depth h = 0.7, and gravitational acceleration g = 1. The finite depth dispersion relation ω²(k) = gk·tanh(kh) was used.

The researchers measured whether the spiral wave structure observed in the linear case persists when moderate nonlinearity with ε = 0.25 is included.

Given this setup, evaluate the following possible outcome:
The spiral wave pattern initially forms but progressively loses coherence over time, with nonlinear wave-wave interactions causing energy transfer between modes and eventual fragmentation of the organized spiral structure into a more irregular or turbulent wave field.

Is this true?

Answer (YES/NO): NO